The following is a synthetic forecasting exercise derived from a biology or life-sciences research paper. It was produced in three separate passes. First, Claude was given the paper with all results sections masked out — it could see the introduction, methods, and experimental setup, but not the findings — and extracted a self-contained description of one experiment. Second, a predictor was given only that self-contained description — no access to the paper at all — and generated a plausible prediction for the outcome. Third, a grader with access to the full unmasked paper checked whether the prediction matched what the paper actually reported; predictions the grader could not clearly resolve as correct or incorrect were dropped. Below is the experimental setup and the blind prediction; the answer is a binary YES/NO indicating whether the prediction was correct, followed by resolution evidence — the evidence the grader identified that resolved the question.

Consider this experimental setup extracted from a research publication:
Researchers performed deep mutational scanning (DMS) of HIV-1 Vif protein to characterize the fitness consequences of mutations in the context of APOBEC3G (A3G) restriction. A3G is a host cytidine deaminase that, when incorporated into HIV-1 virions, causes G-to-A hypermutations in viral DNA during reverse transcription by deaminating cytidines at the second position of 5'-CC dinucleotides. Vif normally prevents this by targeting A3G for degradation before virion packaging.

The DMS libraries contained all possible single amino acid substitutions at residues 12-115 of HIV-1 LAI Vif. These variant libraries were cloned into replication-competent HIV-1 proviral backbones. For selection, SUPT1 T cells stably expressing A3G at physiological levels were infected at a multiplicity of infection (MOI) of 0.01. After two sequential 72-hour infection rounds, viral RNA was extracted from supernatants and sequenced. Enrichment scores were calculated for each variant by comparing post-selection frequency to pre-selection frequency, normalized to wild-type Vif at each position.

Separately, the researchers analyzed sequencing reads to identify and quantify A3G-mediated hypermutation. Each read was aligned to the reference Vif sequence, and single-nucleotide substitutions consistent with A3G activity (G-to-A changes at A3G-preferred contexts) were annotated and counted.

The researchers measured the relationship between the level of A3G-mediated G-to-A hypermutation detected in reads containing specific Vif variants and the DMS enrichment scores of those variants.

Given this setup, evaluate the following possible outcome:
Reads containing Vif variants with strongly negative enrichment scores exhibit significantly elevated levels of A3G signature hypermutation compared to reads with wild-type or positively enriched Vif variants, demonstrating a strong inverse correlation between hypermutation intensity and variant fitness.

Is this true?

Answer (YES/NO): YES